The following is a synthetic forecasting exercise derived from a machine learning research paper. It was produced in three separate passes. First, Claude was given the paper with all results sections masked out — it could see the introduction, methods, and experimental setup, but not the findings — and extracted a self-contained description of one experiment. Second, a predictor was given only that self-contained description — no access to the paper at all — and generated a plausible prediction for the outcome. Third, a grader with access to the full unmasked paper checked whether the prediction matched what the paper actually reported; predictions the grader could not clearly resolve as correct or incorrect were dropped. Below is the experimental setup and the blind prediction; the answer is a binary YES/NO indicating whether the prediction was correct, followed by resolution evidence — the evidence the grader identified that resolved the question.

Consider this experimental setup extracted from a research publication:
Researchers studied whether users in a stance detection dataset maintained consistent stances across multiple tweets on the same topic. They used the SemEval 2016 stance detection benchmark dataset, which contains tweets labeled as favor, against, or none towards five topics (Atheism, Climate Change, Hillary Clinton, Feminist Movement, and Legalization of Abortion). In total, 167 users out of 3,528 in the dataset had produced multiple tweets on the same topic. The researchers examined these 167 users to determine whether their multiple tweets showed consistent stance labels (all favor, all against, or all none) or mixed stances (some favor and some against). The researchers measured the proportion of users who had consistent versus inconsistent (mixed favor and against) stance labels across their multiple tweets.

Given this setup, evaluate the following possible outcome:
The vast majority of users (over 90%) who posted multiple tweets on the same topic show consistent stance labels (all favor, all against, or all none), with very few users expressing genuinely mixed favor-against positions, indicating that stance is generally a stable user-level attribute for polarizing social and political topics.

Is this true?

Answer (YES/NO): NO